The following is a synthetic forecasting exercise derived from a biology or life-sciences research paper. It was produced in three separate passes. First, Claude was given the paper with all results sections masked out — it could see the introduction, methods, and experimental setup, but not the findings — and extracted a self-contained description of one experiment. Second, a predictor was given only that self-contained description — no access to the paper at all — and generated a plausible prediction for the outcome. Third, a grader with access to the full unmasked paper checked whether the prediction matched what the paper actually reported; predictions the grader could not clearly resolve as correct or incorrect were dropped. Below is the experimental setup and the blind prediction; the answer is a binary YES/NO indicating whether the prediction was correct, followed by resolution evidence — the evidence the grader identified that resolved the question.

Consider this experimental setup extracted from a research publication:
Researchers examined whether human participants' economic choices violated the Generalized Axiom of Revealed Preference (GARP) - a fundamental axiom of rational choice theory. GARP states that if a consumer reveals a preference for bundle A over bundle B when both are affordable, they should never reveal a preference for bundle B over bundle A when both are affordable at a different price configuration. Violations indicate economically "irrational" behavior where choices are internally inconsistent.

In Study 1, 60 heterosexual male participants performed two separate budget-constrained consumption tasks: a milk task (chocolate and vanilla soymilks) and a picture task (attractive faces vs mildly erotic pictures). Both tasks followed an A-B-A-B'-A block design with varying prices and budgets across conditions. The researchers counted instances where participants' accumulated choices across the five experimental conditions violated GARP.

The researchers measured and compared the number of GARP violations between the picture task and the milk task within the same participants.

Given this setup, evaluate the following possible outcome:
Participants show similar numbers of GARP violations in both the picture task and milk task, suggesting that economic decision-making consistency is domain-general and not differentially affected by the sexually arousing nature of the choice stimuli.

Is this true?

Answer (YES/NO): NO